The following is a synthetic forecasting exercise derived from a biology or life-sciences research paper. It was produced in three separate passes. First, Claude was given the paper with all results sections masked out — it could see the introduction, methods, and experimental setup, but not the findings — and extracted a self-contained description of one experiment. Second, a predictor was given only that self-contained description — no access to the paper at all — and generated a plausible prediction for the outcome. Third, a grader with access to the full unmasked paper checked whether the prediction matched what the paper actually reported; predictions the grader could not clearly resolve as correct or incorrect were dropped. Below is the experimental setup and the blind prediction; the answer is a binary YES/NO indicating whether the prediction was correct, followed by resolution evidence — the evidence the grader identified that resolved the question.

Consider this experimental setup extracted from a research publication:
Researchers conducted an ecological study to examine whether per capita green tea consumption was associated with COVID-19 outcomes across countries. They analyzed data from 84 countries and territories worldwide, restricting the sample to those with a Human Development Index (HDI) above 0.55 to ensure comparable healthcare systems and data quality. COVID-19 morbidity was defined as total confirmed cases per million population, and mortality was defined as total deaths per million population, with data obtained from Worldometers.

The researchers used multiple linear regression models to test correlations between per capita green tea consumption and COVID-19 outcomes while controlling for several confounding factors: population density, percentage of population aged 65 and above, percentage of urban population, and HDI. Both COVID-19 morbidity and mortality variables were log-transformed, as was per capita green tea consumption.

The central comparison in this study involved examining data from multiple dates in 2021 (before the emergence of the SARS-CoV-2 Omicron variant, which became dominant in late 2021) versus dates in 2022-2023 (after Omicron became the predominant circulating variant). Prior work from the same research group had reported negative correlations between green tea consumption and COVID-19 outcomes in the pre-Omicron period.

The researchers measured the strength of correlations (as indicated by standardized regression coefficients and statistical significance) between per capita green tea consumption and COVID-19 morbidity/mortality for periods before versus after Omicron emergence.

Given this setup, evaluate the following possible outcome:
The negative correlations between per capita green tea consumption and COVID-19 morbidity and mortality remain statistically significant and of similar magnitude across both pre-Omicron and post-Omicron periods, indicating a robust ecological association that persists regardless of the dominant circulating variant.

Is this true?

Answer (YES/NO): NO